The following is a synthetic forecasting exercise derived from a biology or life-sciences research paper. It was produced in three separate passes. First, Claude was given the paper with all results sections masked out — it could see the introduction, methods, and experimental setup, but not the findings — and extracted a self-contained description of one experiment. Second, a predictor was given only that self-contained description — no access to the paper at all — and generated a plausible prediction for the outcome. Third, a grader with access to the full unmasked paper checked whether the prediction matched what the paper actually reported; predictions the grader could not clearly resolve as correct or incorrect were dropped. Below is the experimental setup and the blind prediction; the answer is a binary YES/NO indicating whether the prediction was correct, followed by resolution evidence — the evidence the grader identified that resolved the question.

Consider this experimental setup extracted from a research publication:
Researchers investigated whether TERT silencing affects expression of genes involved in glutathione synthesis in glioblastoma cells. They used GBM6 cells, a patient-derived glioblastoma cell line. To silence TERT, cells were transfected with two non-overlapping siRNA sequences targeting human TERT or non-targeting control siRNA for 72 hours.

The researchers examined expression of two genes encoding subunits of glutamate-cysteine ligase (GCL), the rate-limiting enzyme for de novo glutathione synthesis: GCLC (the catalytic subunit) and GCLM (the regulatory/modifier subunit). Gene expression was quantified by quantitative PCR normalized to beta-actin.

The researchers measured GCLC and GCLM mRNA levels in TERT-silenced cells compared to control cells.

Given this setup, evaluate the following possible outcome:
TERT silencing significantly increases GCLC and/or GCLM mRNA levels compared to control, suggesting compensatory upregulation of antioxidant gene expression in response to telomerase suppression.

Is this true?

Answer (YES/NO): NO